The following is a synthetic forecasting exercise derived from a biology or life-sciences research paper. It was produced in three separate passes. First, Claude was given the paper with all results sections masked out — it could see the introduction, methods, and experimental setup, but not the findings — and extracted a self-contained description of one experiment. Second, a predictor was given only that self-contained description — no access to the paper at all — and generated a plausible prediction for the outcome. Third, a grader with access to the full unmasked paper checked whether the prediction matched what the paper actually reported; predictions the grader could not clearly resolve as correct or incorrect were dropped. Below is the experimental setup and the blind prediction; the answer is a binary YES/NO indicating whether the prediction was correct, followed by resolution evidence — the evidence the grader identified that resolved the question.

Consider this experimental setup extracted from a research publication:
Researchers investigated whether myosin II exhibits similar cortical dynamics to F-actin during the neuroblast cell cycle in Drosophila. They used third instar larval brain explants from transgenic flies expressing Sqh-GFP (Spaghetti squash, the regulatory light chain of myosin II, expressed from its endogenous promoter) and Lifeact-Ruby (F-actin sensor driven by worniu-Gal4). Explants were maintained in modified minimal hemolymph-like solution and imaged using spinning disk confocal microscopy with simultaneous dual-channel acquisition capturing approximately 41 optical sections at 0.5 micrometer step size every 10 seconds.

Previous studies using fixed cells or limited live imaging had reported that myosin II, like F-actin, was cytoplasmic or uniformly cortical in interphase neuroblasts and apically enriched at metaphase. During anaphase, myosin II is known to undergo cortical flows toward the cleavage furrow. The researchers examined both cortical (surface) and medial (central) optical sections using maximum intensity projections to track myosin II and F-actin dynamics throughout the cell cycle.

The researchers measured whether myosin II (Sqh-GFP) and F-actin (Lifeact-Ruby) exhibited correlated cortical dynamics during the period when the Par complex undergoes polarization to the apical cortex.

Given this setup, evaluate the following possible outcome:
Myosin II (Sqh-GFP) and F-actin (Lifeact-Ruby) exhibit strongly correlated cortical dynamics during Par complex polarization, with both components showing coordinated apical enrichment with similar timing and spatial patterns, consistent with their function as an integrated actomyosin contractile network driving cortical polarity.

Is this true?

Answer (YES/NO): NO